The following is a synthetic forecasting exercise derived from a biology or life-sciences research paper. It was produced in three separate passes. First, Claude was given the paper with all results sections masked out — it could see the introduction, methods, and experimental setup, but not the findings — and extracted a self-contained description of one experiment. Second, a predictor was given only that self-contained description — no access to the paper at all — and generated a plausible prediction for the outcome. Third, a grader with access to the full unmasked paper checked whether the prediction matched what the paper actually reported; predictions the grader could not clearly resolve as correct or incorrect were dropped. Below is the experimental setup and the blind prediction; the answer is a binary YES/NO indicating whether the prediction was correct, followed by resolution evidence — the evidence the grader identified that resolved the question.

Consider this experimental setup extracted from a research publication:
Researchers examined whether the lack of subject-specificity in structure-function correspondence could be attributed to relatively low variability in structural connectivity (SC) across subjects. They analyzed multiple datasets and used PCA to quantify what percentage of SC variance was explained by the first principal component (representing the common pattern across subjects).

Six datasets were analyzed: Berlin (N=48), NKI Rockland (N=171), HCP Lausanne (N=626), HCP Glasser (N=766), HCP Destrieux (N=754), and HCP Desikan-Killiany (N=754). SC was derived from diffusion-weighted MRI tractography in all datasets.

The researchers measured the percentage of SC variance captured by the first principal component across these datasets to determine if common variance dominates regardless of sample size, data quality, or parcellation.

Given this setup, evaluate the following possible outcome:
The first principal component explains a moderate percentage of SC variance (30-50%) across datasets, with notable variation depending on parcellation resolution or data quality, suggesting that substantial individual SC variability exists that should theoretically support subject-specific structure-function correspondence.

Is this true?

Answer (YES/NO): NO